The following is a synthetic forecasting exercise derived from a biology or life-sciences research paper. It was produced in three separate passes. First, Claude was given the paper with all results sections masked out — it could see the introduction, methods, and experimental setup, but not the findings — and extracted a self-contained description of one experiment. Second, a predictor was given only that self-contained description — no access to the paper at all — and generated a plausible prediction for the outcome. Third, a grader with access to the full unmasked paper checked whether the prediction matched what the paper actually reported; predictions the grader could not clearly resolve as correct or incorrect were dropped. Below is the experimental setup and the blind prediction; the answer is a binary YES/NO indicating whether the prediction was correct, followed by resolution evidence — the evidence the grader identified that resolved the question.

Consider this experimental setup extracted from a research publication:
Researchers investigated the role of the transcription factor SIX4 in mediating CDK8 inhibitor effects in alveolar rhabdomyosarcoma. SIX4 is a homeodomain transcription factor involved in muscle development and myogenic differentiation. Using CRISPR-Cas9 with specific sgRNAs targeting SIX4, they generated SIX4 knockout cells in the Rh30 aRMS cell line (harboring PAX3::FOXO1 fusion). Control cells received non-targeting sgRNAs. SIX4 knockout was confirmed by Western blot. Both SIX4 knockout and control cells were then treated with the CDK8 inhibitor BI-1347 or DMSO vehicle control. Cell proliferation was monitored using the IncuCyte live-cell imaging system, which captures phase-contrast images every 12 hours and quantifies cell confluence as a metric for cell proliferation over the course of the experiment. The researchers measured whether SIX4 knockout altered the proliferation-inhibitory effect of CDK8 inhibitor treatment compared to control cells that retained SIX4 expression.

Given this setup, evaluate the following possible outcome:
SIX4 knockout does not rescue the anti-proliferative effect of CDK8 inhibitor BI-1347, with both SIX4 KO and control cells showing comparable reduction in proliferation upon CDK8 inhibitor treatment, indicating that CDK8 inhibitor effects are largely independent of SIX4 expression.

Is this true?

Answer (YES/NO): NO